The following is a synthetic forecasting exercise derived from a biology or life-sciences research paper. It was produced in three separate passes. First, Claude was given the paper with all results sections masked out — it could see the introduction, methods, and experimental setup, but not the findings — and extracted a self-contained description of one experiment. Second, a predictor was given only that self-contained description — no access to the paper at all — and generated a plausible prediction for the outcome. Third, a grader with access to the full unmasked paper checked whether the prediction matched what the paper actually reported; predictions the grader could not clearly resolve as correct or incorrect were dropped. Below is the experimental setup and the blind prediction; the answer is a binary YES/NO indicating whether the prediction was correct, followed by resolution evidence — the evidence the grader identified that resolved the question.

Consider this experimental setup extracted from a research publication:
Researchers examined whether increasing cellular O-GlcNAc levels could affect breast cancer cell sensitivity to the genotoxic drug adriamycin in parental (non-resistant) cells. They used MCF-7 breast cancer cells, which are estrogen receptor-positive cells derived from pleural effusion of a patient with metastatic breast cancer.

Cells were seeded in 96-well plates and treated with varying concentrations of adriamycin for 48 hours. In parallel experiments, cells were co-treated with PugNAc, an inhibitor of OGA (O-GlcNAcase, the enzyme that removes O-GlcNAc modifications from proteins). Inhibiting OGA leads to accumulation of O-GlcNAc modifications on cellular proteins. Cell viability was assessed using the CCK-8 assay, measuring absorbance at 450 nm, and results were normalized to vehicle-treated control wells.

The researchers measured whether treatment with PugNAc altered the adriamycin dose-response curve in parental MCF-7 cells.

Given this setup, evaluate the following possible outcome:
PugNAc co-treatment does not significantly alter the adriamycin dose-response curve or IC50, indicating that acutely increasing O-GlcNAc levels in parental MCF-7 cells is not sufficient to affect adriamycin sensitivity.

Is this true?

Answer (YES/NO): NO